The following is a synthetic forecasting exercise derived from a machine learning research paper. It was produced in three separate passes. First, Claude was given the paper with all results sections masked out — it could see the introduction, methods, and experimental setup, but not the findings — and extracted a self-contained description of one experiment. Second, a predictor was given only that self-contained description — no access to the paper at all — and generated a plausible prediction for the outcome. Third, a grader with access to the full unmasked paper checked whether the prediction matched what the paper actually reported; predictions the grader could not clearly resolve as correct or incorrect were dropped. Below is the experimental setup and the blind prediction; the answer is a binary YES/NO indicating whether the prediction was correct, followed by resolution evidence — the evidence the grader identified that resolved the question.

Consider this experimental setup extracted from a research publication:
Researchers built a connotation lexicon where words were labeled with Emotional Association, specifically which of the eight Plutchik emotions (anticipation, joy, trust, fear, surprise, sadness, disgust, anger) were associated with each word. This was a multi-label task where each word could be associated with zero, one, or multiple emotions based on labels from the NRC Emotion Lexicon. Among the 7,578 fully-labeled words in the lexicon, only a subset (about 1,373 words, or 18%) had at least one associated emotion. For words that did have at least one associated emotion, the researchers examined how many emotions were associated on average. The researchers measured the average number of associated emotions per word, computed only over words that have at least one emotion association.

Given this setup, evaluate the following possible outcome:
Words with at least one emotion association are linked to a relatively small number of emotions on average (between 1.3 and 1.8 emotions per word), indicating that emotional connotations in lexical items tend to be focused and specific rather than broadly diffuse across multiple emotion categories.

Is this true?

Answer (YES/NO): NO